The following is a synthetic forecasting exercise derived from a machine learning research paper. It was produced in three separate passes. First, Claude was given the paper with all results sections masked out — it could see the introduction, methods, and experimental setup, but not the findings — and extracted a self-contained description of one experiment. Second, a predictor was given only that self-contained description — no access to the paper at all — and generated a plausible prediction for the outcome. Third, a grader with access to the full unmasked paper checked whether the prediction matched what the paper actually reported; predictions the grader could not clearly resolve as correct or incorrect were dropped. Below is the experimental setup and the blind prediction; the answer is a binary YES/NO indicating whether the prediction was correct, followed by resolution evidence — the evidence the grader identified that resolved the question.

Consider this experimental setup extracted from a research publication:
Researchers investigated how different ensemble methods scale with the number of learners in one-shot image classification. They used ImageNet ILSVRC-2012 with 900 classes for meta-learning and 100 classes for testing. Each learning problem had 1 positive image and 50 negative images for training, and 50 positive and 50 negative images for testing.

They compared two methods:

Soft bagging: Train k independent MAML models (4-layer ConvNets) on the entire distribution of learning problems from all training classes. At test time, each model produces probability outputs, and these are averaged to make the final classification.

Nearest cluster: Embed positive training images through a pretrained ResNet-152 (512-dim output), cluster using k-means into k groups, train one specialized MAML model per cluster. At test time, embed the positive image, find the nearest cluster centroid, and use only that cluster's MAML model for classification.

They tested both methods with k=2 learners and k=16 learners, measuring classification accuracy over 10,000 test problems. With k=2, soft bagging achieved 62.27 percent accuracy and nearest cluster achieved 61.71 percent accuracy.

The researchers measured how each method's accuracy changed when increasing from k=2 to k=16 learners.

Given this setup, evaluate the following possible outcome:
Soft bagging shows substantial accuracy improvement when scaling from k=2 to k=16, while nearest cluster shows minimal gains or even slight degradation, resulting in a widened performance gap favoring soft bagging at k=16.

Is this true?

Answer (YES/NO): NO